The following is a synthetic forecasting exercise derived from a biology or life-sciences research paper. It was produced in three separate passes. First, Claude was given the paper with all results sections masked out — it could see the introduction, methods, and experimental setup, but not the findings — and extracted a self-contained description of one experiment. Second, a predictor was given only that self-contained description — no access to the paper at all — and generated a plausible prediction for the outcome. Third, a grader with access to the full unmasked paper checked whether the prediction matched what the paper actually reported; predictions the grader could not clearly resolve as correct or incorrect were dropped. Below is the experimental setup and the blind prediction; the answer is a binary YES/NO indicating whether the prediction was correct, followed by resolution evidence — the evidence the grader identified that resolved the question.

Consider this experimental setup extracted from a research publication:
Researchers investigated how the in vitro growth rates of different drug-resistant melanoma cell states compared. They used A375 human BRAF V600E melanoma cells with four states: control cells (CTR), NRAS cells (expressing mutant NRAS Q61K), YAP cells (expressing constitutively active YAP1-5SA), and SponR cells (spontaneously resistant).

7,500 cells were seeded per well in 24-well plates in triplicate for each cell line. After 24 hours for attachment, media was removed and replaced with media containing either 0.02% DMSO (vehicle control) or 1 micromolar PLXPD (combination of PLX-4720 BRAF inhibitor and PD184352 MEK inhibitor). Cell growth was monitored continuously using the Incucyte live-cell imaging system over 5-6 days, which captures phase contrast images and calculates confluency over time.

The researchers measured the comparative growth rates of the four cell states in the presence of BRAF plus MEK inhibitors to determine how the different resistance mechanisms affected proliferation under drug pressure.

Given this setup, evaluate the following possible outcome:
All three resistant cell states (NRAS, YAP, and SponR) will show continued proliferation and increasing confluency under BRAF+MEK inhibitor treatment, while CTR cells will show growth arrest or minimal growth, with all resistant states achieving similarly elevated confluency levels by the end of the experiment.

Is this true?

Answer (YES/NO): NO